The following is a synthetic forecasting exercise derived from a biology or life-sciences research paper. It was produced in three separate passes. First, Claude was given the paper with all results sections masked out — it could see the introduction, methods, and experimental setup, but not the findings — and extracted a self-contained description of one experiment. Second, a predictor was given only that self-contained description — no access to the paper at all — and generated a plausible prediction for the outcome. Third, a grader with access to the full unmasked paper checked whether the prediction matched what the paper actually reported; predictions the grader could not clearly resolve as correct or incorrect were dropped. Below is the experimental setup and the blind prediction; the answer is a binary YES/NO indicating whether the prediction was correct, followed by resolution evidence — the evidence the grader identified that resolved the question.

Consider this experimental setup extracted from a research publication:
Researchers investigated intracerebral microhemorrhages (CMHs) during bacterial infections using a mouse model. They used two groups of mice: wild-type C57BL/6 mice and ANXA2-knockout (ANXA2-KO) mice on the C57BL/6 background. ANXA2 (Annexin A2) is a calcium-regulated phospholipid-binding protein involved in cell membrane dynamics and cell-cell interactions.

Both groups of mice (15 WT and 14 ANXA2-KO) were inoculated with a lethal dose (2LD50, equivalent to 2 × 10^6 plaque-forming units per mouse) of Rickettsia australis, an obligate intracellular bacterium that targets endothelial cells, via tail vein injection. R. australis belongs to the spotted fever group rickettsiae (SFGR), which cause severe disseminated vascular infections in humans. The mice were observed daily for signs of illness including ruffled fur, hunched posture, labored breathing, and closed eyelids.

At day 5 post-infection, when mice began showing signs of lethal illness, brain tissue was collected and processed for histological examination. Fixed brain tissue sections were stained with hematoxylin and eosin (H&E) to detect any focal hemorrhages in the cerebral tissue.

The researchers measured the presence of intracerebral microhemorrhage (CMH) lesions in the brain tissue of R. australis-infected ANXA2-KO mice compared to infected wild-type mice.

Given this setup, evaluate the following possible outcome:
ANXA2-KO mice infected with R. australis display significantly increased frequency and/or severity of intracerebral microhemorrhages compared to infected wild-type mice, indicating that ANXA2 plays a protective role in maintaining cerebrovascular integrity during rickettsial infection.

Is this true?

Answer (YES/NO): YES